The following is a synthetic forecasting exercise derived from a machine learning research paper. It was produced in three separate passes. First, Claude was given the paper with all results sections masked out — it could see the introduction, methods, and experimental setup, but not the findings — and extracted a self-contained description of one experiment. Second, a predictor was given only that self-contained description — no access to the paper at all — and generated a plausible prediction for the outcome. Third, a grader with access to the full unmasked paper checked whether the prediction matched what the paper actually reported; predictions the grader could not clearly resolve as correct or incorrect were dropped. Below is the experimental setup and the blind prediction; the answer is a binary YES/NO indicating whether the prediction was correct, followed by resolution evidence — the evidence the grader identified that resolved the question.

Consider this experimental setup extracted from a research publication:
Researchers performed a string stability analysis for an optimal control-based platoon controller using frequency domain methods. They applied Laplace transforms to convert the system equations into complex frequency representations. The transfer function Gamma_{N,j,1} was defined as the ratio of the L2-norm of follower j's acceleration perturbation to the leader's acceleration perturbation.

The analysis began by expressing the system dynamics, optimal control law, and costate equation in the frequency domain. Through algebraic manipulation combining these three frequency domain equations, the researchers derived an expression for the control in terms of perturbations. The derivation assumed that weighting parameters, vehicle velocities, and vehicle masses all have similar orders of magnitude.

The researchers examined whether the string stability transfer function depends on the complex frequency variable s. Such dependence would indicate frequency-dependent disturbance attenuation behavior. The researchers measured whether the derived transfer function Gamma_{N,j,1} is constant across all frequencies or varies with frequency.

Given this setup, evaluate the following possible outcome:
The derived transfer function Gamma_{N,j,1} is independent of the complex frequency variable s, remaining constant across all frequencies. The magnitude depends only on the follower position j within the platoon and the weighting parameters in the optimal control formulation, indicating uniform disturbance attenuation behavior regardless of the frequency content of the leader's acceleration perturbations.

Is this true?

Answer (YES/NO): NO